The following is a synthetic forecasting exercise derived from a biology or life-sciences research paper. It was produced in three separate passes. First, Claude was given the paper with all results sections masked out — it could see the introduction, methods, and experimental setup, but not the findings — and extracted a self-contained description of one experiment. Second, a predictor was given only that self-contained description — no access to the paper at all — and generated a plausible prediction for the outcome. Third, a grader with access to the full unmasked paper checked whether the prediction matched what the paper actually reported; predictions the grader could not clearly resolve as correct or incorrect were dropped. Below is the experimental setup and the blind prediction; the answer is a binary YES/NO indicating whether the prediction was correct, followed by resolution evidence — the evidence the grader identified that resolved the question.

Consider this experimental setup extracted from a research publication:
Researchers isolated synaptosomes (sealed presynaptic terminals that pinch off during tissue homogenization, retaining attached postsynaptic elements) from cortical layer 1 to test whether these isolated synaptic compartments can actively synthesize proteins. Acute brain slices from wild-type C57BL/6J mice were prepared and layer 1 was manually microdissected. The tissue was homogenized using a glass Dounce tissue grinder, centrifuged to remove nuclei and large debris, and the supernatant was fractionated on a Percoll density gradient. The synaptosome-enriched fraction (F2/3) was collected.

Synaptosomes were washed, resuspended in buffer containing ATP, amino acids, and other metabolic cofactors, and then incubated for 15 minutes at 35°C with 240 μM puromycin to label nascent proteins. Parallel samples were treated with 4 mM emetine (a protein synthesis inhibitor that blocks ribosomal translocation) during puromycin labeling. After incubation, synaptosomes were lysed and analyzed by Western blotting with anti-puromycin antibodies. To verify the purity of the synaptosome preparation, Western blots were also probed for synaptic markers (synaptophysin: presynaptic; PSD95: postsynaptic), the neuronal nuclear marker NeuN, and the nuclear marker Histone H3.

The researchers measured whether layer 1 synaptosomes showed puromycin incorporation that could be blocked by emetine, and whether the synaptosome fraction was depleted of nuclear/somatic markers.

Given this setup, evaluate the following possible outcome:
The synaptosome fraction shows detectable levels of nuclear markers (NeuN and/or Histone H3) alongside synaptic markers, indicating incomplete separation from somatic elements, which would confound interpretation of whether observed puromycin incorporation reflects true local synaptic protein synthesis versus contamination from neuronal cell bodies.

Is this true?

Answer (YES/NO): NO